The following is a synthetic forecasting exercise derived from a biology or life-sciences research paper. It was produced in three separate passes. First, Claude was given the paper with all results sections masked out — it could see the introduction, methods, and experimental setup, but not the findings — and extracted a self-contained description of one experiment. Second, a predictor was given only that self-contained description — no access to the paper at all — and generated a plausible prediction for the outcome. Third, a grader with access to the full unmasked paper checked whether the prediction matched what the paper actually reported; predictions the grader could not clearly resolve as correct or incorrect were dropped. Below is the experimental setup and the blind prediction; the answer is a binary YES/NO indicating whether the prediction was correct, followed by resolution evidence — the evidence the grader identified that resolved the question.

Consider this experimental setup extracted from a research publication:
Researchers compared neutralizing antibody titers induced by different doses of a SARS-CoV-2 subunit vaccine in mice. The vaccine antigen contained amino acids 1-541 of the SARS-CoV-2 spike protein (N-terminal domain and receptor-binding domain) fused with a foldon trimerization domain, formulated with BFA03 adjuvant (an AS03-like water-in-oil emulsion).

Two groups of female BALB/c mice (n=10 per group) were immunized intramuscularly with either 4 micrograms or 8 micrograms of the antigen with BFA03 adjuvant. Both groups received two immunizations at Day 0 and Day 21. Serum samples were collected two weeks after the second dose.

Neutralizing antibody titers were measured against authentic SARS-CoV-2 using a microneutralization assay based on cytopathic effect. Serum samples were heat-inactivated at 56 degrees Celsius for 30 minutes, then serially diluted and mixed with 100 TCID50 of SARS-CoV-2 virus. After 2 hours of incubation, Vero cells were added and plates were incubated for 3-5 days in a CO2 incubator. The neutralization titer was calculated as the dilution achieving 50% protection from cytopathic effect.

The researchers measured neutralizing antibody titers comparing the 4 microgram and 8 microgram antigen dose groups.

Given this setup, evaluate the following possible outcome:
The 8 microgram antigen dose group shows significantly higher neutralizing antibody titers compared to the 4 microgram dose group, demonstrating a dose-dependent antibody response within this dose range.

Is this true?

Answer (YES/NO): NO